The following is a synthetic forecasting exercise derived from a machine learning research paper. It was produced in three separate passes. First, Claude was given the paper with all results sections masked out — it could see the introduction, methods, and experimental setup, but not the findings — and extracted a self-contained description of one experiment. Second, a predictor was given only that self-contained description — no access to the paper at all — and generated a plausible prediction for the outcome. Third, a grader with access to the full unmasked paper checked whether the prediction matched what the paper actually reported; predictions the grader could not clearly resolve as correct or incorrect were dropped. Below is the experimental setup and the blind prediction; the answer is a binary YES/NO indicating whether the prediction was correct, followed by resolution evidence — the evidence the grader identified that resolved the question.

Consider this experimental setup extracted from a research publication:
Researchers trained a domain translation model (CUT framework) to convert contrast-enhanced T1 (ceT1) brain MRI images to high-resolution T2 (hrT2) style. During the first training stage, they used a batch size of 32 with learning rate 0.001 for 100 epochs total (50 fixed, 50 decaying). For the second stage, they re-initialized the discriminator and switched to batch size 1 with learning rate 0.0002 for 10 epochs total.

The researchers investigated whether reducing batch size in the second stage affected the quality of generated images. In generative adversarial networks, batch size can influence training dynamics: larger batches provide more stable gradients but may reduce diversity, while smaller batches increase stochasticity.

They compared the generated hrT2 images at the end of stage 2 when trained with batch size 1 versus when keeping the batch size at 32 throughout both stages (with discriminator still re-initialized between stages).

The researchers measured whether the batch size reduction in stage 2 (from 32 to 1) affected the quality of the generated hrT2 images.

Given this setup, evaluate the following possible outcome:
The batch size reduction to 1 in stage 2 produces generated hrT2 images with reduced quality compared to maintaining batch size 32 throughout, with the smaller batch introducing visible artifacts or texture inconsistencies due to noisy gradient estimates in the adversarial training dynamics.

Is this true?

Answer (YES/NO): NO